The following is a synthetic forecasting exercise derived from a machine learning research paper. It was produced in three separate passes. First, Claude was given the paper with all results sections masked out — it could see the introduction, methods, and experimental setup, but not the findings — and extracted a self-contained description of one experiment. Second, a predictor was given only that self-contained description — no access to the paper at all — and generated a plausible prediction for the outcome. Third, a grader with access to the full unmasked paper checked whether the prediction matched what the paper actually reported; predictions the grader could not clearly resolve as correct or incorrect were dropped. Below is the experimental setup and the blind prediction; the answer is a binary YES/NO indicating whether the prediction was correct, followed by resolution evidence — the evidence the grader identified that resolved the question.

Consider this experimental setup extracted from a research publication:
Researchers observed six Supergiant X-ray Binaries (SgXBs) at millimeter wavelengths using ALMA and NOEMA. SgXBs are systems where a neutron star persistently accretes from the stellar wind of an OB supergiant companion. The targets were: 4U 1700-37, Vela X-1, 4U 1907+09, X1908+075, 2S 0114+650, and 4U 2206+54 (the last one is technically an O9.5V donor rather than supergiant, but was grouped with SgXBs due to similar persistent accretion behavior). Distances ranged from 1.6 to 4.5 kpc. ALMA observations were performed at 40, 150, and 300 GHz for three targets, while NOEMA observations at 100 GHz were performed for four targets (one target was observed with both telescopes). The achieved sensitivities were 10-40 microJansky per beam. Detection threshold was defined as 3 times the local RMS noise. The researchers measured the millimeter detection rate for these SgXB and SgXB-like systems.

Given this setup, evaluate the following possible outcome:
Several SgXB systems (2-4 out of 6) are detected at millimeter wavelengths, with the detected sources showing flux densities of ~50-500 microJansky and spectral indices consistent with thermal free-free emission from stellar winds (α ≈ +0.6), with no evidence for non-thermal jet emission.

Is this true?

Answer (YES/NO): NO